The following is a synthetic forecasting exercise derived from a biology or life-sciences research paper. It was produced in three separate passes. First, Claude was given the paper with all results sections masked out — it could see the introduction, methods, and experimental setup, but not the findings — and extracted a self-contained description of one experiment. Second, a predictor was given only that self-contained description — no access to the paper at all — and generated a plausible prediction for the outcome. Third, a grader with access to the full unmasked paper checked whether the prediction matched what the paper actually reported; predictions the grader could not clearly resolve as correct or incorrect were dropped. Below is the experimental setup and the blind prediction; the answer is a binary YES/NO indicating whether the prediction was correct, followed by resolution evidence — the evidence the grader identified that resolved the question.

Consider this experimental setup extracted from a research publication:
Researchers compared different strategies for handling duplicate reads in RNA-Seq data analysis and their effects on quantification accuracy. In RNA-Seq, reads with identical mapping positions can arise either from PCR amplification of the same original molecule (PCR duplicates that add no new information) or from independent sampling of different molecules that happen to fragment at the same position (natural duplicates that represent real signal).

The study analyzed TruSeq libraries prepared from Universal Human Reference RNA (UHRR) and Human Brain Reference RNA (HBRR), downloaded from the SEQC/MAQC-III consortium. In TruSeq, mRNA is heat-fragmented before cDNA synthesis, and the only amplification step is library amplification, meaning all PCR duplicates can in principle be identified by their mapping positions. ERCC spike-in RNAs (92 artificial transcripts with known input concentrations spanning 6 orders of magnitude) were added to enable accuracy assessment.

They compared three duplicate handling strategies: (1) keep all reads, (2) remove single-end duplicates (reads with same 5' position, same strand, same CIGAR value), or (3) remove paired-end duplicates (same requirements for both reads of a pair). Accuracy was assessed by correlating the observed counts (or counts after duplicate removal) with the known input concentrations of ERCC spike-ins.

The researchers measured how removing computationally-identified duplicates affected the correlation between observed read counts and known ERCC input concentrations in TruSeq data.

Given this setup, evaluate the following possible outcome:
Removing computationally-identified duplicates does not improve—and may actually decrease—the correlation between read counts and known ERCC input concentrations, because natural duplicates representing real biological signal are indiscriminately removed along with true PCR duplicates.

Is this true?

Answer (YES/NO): YES